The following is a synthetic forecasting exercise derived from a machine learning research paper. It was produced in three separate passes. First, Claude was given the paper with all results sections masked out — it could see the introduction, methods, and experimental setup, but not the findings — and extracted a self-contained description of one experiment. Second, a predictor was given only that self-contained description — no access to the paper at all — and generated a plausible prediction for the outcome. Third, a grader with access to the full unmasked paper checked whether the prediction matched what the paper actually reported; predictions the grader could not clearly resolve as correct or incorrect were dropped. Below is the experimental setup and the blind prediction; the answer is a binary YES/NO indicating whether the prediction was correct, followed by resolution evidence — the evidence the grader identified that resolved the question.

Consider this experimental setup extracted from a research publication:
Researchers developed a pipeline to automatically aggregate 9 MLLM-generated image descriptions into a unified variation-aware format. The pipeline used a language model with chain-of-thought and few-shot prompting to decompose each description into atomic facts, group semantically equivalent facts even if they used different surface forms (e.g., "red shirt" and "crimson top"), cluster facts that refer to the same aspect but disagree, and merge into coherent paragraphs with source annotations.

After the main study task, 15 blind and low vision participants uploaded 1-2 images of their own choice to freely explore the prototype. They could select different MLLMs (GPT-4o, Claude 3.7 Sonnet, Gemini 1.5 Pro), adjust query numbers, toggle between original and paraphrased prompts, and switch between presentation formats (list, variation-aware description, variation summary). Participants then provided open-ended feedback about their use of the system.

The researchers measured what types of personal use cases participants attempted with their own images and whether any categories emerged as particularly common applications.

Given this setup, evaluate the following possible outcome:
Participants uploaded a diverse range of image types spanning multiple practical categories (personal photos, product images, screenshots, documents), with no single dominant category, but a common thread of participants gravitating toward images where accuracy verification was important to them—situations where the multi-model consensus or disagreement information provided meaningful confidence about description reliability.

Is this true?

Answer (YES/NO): YES